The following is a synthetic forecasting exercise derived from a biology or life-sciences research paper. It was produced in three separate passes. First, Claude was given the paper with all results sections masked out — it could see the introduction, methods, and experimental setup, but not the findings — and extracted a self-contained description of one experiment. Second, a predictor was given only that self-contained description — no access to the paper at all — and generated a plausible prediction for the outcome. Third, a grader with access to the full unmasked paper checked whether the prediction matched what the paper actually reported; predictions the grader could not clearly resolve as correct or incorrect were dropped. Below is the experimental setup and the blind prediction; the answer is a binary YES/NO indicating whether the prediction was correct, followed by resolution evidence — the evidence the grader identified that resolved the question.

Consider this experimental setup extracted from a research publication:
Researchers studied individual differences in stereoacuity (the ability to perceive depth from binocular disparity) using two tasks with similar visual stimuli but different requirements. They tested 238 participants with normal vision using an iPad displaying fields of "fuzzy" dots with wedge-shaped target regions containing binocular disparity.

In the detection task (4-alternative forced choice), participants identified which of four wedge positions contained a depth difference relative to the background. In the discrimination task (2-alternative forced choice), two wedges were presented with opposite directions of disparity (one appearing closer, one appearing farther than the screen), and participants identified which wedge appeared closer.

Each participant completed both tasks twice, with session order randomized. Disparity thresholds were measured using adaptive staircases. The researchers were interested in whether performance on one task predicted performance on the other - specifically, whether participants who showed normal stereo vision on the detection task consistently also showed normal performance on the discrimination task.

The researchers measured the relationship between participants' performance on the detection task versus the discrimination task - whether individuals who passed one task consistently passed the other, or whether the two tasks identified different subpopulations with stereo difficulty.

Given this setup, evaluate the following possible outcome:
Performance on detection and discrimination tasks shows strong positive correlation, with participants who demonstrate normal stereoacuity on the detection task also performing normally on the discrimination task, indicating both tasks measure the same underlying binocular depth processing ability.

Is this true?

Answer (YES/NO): NO